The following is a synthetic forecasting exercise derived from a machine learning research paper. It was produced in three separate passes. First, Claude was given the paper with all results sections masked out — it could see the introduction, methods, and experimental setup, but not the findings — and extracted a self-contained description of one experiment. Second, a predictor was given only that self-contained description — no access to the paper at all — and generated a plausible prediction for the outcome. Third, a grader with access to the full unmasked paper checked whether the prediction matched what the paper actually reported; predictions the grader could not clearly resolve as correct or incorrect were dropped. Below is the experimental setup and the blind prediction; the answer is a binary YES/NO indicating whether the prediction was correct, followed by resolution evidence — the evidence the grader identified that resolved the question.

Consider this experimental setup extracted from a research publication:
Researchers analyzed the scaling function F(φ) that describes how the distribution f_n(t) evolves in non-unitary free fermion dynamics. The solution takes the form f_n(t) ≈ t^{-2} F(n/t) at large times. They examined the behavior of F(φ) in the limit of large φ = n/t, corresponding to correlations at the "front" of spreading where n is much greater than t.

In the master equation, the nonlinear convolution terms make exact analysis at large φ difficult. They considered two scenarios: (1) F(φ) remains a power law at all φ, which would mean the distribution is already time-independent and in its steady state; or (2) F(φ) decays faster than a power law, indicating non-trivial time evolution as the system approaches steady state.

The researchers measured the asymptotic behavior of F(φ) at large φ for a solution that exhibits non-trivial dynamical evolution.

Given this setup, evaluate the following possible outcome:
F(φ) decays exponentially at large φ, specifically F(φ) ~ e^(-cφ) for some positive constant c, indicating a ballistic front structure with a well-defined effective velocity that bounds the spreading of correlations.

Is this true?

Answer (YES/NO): YES